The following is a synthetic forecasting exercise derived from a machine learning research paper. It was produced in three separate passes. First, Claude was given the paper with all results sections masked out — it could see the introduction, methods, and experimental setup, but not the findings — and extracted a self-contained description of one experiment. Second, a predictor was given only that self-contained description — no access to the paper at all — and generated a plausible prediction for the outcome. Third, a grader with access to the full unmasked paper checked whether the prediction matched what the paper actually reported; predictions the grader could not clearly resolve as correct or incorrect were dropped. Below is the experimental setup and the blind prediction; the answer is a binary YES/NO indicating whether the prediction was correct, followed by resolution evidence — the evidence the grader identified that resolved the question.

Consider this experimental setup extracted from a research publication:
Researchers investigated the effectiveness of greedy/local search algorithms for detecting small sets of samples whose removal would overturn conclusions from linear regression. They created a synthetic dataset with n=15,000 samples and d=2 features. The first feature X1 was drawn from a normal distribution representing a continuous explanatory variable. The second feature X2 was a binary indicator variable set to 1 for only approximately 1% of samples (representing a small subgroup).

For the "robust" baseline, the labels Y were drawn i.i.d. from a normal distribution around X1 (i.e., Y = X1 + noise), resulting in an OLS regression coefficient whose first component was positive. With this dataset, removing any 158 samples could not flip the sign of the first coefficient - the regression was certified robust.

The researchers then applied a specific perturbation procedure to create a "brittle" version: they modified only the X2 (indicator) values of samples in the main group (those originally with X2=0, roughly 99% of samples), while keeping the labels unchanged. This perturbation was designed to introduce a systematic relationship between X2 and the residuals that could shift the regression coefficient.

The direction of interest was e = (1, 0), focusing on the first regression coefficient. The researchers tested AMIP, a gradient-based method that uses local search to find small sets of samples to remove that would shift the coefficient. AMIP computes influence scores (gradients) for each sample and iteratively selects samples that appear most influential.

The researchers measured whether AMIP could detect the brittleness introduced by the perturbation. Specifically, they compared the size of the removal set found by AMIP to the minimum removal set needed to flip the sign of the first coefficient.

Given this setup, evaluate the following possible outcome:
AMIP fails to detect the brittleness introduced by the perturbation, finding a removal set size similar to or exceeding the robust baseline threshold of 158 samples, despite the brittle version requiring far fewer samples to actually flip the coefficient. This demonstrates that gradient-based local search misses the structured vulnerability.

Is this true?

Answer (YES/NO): YES